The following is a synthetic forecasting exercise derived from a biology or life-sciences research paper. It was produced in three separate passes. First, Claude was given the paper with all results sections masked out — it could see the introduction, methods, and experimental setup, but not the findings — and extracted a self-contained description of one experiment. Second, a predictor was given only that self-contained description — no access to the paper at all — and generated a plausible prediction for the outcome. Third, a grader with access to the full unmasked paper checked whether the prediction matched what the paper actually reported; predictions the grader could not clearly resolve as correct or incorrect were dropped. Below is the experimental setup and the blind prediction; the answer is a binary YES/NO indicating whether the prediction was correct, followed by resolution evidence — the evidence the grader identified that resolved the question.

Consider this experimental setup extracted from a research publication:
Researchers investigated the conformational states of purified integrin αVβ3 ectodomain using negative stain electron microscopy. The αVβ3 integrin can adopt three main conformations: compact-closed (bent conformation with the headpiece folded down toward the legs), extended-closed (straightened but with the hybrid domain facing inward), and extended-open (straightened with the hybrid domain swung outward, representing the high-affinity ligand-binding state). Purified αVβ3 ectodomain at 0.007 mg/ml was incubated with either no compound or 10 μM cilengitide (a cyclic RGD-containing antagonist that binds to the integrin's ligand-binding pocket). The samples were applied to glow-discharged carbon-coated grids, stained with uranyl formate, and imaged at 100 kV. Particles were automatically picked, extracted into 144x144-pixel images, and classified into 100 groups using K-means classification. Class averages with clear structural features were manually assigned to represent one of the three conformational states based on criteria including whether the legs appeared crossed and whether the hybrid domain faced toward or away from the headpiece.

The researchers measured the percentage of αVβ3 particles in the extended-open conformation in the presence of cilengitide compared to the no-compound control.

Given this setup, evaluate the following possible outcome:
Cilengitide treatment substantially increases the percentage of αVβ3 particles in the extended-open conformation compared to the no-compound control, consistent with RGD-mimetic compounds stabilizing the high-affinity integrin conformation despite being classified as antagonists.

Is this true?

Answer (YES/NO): YES